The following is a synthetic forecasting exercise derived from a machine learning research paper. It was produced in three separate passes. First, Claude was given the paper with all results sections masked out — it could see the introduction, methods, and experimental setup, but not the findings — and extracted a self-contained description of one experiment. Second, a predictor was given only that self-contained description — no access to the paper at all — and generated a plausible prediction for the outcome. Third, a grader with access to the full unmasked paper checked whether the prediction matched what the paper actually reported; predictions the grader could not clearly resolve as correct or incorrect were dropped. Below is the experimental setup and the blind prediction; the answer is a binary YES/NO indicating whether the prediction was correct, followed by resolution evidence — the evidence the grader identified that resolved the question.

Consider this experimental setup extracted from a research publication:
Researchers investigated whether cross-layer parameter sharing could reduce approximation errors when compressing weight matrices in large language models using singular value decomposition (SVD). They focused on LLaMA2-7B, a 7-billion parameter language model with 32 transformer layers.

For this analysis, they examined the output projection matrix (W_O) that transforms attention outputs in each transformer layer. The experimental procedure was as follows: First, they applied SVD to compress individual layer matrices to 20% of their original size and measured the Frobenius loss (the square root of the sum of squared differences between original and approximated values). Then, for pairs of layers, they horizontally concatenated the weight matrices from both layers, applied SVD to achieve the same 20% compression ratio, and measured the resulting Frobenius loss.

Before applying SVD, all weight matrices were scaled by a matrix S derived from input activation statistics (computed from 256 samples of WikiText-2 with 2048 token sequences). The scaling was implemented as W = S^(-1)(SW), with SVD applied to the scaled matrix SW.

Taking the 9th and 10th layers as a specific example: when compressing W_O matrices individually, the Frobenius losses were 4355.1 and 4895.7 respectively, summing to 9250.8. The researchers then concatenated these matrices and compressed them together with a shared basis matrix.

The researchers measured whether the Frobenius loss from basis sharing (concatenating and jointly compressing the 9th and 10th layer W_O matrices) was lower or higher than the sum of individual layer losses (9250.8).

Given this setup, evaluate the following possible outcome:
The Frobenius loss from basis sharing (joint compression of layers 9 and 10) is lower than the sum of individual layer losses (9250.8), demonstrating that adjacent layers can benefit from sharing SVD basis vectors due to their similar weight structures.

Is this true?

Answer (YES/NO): NO